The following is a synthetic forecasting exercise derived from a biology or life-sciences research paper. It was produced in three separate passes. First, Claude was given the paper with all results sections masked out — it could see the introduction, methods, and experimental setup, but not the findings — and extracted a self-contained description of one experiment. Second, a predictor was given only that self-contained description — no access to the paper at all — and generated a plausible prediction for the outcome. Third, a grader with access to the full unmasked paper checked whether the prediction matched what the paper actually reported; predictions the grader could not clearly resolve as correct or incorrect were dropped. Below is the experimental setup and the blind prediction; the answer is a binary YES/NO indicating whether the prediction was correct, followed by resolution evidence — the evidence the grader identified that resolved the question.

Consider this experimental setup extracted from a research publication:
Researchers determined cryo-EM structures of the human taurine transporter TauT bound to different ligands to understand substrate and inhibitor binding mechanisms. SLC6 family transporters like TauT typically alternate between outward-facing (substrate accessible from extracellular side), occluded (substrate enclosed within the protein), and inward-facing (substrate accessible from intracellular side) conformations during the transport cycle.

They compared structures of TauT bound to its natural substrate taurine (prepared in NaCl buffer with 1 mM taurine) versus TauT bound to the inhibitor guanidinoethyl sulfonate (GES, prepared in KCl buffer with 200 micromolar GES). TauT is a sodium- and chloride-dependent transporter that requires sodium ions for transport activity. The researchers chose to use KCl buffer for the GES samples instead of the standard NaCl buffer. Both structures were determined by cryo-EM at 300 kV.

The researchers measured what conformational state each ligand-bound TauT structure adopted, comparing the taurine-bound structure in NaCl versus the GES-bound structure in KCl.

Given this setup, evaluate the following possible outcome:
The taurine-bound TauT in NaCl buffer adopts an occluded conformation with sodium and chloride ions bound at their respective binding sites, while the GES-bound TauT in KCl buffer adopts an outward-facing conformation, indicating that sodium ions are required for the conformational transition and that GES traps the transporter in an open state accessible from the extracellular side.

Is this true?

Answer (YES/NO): NO